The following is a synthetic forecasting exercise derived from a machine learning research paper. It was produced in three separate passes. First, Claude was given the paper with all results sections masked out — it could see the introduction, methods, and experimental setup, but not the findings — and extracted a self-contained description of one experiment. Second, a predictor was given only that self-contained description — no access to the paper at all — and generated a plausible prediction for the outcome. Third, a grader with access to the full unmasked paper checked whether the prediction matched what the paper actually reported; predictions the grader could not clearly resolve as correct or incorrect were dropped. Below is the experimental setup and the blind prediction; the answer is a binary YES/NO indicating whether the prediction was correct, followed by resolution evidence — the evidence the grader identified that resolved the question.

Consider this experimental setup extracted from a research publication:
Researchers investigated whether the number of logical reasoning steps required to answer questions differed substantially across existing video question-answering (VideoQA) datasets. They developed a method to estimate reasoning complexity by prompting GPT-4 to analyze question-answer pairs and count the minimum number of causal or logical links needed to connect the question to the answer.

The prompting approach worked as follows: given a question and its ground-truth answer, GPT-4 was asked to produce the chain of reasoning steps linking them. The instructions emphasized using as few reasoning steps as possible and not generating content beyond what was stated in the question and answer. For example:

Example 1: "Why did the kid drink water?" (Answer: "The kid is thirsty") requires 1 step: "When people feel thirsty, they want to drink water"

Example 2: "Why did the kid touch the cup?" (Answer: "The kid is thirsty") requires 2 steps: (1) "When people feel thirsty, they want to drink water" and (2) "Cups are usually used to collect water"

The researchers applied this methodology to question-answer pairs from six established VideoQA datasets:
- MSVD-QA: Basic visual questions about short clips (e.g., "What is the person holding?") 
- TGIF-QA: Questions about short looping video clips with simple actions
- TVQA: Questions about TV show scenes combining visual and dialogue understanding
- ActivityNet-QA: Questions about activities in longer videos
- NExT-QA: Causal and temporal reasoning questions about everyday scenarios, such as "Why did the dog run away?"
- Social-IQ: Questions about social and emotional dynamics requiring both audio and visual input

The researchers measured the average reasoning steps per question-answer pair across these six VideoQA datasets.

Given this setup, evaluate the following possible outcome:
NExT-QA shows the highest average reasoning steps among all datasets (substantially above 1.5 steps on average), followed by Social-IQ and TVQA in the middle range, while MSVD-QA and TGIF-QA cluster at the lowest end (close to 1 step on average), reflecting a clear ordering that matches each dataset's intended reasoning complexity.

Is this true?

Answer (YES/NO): NO